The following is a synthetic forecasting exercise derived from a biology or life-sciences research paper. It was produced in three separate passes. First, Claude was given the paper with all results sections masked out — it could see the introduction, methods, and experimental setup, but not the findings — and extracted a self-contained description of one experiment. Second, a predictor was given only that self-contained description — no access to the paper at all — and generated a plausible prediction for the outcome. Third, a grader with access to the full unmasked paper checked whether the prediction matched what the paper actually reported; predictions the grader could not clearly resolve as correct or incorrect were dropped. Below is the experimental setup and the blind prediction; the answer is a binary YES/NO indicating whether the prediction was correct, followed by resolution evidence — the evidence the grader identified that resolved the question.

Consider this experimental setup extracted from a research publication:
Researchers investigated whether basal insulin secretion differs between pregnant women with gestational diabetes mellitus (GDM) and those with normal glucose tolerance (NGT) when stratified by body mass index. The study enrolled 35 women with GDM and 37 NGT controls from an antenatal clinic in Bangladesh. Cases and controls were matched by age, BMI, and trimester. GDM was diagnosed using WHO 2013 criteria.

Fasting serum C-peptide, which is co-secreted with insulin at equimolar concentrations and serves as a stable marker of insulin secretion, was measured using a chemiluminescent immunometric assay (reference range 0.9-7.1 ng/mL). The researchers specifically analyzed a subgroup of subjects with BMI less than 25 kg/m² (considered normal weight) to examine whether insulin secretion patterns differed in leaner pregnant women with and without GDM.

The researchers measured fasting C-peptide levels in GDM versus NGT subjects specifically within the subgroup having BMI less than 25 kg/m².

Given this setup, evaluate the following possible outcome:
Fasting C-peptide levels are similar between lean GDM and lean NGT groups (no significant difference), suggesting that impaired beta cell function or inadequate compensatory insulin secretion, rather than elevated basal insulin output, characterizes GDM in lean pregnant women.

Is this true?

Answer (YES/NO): YES